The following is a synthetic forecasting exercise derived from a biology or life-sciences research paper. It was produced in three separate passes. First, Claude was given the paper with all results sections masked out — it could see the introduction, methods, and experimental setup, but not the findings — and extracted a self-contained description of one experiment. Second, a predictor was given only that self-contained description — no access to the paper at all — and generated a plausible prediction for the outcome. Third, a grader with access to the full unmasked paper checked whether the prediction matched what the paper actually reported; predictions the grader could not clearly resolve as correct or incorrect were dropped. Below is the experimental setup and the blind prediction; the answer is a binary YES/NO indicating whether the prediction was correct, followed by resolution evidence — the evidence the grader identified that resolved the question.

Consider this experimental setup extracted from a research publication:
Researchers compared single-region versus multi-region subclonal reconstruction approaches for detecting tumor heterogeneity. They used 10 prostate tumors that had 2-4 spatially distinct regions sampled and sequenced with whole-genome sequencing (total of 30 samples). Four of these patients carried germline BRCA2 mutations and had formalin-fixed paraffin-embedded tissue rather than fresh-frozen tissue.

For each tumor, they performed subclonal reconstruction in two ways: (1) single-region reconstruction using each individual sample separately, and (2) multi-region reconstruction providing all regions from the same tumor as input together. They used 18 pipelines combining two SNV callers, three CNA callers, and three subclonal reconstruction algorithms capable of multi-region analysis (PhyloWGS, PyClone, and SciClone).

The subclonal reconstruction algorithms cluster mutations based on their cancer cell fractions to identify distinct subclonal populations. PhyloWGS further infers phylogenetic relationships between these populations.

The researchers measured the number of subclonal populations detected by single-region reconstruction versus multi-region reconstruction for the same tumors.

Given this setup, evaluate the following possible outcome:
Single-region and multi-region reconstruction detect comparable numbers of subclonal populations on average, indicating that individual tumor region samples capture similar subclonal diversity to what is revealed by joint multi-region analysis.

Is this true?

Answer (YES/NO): NO